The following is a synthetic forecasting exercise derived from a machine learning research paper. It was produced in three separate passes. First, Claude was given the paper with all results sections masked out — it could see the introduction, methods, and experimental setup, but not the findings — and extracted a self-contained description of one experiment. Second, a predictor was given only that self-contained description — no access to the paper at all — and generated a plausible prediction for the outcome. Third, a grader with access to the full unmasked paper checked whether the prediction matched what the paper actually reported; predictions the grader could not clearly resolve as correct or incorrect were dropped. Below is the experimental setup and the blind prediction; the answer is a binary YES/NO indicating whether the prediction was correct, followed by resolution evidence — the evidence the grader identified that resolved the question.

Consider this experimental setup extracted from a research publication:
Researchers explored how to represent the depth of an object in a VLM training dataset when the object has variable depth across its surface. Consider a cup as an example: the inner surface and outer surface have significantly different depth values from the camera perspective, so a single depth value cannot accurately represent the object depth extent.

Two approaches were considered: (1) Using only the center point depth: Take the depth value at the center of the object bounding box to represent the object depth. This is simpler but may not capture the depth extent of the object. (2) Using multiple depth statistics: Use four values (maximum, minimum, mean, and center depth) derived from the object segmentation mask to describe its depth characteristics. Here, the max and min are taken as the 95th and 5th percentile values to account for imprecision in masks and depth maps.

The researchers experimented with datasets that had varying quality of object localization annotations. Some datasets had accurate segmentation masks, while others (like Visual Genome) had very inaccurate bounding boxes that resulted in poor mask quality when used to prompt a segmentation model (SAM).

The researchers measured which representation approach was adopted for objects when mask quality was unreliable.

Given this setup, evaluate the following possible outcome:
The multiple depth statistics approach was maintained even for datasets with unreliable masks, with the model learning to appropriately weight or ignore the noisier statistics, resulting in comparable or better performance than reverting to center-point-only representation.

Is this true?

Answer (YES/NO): NO